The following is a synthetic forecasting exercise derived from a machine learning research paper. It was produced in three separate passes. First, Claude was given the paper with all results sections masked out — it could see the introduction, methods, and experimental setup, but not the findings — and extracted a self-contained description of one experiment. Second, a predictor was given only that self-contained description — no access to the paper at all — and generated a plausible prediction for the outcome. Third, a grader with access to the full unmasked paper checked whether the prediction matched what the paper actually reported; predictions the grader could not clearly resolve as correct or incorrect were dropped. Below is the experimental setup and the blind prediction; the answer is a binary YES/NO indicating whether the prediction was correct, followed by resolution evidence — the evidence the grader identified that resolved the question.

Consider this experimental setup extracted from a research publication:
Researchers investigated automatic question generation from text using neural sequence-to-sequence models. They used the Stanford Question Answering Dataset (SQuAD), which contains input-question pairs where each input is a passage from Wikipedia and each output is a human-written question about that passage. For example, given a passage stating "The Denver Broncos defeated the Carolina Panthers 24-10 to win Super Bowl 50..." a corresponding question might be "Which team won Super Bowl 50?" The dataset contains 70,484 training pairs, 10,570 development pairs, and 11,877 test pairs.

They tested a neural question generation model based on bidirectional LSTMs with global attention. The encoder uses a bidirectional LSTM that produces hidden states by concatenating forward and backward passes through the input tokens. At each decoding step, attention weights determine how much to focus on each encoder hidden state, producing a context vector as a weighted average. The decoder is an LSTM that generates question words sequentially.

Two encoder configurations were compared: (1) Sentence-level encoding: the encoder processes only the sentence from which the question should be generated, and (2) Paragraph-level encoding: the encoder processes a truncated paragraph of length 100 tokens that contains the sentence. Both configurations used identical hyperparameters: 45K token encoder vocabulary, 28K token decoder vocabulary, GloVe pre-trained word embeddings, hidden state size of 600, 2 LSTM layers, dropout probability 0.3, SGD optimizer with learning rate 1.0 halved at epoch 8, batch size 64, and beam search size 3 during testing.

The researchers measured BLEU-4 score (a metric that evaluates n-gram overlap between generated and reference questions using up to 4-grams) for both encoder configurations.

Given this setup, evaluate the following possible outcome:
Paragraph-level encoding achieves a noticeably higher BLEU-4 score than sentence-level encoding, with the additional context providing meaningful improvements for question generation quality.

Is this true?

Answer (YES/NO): NO